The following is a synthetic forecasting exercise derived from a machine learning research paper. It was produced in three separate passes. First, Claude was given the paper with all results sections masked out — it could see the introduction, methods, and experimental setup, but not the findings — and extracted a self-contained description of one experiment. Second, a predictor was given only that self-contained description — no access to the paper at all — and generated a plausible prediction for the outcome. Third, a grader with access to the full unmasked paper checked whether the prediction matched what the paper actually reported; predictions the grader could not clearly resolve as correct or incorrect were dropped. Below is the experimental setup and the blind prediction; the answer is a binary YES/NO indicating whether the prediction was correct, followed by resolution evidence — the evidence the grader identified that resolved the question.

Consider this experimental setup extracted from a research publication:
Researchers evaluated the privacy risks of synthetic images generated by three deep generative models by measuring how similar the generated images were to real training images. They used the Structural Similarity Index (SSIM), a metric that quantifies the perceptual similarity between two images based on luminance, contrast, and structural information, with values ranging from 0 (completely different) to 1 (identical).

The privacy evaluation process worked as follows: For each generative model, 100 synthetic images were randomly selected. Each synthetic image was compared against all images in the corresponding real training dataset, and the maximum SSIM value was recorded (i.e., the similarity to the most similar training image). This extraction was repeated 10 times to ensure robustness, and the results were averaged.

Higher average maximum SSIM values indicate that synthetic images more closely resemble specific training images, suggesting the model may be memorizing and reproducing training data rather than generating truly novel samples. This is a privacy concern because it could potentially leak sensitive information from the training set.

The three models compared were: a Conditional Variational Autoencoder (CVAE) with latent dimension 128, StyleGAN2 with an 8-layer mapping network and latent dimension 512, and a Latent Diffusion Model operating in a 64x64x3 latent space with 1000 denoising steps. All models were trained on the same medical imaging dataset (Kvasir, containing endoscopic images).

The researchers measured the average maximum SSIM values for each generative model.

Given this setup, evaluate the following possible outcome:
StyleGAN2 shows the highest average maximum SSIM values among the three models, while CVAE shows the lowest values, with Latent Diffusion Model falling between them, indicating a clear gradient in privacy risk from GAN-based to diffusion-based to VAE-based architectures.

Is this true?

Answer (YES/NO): NO